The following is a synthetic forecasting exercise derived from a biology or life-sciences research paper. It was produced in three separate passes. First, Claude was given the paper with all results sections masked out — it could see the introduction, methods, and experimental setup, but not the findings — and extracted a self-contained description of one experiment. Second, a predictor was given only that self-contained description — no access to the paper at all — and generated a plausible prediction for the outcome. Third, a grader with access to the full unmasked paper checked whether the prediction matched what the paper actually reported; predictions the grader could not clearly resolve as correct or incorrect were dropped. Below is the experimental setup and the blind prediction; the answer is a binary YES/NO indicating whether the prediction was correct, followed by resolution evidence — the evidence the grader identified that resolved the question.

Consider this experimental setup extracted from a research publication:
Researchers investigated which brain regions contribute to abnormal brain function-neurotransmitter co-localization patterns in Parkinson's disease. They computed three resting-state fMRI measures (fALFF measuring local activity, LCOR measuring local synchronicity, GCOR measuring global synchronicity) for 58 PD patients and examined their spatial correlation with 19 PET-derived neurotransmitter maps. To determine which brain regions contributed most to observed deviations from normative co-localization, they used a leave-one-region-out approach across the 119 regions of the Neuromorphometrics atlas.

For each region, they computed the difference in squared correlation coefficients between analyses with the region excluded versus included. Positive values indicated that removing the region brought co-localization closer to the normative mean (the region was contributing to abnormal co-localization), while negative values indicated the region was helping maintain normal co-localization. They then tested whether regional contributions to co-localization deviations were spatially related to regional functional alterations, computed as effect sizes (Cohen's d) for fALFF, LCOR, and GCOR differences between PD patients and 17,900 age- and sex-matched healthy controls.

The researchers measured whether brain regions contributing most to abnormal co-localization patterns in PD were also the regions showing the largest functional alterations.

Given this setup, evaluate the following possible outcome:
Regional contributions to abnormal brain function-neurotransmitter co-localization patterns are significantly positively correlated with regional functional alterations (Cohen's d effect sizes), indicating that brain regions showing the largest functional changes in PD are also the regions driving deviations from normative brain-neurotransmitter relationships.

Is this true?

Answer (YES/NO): NO